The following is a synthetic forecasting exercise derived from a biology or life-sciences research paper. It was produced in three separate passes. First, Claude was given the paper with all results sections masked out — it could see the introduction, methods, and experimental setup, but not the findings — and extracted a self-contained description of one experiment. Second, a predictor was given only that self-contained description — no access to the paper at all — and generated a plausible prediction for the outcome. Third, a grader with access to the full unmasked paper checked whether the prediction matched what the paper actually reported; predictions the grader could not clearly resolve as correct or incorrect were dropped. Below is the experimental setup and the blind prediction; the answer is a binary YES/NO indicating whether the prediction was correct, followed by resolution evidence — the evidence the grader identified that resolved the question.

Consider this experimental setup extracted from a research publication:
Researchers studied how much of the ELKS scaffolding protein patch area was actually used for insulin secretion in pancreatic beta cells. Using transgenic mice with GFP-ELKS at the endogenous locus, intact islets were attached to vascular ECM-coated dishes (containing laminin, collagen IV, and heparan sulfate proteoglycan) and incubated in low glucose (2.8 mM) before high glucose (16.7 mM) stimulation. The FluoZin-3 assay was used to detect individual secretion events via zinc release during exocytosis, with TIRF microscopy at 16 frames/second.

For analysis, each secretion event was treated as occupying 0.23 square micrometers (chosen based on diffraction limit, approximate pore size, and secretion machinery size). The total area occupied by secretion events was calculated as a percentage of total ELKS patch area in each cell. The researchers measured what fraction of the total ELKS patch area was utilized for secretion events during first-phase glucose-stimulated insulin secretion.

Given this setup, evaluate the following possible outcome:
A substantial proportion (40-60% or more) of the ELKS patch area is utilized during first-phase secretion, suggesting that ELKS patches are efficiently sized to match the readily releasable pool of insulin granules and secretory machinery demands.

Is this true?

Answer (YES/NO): NO